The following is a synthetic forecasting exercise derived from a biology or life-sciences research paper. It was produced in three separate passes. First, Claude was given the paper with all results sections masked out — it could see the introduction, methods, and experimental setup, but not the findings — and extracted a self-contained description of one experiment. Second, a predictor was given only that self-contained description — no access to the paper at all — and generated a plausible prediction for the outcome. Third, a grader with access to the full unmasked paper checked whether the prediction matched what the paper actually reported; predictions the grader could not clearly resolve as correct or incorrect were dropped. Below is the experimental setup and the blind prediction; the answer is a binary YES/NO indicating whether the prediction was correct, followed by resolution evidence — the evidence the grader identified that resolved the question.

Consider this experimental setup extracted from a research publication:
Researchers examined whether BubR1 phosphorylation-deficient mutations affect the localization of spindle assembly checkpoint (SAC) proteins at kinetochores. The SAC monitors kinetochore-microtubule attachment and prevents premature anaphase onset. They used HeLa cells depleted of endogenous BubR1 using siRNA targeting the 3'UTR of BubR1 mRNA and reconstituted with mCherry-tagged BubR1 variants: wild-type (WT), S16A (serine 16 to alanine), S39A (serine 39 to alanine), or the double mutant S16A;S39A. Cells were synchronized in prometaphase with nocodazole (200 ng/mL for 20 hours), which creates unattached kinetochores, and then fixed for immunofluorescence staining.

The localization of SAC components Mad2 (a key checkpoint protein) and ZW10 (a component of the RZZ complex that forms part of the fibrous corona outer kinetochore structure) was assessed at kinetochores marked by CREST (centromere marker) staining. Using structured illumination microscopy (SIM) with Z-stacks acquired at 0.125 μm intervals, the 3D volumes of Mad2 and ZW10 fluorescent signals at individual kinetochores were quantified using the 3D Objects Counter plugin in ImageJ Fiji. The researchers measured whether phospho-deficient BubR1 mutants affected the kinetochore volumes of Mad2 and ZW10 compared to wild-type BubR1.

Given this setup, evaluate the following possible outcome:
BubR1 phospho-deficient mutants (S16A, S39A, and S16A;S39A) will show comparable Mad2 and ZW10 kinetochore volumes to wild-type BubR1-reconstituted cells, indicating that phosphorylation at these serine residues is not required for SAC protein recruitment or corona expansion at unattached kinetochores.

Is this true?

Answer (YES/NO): NO